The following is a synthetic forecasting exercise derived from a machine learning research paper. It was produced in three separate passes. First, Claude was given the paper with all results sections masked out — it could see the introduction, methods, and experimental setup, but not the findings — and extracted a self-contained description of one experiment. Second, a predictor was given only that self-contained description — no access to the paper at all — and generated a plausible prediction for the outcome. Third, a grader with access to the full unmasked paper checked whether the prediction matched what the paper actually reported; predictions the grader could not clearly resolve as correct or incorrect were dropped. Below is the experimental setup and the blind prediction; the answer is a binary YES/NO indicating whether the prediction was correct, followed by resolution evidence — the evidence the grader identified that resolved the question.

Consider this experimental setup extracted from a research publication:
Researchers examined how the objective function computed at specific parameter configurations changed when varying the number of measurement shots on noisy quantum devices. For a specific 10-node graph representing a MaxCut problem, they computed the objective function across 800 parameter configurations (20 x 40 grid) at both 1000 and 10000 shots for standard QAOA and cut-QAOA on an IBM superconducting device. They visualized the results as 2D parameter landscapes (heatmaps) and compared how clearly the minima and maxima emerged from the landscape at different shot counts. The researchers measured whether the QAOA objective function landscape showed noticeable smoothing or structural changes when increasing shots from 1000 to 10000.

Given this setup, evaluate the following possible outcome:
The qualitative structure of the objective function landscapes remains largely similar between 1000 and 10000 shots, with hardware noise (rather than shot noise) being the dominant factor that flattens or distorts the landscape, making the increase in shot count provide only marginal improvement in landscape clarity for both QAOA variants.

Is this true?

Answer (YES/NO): NO